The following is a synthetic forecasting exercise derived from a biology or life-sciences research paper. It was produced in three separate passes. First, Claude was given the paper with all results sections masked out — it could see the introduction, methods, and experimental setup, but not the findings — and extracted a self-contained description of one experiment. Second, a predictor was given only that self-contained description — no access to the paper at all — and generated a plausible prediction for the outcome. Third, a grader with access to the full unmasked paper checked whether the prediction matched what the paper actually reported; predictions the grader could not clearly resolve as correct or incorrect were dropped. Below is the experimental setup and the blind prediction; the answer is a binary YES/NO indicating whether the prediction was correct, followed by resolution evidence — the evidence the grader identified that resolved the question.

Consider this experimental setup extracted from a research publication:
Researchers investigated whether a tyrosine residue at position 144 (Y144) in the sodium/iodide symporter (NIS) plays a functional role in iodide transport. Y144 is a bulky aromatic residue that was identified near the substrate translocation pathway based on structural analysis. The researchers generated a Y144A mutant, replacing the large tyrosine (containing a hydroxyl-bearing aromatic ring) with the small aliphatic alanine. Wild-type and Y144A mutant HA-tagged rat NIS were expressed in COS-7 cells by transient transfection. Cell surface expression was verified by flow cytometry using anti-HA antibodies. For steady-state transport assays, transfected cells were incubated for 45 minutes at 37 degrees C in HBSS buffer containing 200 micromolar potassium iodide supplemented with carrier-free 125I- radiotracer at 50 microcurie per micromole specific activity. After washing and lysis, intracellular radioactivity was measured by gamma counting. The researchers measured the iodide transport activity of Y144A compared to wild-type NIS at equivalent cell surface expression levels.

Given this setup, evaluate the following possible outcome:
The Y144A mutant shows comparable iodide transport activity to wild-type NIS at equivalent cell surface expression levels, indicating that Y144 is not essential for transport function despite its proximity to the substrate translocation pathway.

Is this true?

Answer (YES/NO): NO